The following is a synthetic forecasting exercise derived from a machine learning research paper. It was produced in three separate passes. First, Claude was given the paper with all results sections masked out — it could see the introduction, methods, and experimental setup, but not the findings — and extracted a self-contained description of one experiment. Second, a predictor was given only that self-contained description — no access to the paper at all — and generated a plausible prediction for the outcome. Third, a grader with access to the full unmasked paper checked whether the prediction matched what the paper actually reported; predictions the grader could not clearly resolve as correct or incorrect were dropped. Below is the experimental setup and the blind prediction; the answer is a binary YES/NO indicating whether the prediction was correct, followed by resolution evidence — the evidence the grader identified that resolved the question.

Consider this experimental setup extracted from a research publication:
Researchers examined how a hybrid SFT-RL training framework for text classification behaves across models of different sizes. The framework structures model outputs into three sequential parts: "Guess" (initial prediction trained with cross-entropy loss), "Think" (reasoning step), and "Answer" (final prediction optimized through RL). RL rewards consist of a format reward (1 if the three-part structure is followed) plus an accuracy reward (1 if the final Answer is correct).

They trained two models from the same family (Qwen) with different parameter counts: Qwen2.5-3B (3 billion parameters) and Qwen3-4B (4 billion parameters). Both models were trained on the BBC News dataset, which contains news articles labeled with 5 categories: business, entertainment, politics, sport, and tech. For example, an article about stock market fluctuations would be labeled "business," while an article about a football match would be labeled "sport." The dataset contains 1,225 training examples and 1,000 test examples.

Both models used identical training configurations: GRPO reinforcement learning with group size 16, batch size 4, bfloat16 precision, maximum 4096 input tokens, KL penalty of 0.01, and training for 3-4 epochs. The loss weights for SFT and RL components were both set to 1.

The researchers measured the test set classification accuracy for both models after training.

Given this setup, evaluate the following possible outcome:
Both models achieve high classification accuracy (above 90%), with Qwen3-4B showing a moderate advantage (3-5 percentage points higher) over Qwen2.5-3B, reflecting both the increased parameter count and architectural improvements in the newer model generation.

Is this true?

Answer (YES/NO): NO